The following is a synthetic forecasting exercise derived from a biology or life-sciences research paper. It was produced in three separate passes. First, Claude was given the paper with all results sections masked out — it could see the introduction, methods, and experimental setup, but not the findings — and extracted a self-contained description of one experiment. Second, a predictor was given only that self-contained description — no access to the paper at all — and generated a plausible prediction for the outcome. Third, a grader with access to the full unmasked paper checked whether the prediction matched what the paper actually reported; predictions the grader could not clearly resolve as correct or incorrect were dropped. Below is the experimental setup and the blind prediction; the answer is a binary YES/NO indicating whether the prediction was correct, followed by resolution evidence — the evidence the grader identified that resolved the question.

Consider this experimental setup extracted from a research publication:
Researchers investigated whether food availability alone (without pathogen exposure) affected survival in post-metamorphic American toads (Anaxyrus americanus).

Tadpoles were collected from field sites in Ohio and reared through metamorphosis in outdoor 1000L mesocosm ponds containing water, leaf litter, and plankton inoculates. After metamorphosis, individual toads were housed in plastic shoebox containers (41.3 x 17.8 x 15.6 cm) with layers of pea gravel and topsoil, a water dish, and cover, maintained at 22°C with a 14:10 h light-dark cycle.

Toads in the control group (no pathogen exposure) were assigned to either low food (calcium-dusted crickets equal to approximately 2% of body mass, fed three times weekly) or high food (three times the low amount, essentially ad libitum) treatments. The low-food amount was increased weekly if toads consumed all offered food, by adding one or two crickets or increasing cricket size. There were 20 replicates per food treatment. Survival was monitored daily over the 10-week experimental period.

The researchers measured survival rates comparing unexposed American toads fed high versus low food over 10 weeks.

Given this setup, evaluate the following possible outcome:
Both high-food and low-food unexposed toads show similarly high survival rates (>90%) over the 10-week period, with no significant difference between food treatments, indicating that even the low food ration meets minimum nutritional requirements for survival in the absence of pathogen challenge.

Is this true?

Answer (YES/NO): NO